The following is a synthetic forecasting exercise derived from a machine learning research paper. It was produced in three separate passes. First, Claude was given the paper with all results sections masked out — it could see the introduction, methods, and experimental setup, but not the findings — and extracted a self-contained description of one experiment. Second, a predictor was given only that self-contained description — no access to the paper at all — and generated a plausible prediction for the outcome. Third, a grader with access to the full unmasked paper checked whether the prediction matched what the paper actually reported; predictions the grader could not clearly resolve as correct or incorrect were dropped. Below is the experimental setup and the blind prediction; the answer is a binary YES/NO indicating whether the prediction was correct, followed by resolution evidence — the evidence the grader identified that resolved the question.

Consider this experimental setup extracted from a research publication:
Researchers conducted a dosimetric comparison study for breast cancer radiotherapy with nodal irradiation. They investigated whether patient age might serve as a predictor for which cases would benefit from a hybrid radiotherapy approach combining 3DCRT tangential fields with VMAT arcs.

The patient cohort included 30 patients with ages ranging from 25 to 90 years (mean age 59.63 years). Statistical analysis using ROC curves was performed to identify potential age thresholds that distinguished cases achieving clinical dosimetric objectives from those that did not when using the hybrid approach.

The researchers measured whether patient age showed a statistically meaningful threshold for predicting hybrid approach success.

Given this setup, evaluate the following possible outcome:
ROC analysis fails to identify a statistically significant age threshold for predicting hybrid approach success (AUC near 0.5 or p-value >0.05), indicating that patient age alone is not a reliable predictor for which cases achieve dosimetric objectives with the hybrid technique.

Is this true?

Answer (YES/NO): YES